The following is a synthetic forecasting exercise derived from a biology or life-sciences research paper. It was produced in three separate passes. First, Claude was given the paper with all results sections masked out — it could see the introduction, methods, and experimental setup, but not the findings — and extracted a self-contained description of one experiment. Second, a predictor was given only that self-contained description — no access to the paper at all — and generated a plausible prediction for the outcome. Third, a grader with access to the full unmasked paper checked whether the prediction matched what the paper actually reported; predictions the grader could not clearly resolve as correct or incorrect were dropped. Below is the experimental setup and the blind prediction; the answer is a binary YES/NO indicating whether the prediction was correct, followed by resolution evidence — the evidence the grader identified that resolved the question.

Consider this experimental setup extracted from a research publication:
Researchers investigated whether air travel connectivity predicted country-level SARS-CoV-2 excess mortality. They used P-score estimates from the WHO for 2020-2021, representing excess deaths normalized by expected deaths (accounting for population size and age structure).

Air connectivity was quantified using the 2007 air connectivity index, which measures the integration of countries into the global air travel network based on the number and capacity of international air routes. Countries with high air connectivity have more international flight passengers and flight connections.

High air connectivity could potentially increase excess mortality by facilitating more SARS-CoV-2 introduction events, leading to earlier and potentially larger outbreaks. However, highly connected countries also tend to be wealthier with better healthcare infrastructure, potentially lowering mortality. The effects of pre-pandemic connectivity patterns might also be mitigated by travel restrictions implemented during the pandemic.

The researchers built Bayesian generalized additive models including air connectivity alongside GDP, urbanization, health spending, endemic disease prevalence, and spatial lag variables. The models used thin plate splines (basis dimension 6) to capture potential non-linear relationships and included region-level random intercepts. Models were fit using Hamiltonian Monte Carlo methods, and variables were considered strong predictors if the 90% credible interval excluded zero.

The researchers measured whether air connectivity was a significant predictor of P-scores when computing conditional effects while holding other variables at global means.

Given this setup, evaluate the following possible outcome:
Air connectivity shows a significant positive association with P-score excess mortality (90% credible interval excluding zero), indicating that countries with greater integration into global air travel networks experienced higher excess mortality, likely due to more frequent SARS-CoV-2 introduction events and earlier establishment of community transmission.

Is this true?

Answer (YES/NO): NO